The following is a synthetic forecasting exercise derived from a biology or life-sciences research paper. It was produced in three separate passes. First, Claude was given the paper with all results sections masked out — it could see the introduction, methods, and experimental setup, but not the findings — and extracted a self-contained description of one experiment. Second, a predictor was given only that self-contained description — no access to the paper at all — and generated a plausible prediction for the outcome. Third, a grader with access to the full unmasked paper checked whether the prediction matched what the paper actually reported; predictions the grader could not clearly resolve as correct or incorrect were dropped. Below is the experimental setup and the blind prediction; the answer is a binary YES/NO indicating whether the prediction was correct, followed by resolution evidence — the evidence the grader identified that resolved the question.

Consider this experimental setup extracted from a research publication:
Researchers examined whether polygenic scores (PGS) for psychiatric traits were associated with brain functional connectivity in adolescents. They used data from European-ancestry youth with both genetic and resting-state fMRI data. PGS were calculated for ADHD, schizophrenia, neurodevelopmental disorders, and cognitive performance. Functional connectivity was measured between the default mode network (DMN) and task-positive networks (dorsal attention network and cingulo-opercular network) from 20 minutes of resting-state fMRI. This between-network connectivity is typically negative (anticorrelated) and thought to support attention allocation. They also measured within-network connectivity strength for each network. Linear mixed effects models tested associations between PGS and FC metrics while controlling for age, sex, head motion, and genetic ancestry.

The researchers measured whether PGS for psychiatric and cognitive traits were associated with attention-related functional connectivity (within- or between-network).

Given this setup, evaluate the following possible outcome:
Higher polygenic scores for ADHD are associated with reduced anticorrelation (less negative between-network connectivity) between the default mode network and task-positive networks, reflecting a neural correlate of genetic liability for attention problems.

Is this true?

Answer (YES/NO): NO